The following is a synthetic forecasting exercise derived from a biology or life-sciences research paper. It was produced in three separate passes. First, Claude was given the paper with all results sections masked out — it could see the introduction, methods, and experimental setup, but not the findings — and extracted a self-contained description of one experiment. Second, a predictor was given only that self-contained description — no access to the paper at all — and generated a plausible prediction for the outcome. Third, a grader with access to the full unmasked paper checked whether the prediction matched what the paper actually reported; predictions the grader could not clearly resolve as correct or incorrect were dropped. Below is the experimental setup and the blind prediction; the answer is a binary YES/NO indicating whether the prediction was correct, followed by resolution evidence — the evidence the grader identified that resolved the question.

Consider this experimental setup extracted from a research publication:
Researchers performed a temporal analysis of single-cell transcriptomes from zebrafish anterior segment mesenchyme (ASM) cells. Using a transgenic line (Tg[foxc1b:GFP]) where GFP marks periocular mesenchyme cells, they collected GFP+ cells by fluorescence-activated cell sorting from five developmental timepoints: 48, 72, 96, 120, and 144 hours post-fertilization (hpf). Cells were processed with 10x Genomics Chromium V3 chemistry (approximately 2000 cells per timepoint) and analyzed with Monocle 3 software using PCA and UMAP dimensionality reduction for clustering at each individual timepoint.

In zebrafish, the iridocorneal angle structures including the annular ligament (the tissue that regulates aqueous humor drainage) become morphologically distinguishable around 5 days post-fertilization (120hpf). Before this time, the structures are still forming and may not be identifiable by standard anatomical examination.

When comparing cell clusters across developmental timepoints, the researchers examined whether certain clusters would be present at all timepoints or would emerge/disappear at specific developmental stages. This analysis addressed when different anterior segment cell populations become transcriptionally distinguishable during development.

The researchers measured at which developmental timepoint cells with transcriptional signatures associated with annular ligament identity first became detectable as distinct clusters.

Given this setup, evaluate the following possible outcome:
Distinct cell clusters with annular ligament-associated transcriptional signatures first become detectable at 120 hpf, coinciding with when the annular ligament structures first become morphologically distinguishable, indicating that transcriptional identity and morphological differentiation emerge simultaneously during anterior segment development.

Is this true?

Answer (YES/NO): NO